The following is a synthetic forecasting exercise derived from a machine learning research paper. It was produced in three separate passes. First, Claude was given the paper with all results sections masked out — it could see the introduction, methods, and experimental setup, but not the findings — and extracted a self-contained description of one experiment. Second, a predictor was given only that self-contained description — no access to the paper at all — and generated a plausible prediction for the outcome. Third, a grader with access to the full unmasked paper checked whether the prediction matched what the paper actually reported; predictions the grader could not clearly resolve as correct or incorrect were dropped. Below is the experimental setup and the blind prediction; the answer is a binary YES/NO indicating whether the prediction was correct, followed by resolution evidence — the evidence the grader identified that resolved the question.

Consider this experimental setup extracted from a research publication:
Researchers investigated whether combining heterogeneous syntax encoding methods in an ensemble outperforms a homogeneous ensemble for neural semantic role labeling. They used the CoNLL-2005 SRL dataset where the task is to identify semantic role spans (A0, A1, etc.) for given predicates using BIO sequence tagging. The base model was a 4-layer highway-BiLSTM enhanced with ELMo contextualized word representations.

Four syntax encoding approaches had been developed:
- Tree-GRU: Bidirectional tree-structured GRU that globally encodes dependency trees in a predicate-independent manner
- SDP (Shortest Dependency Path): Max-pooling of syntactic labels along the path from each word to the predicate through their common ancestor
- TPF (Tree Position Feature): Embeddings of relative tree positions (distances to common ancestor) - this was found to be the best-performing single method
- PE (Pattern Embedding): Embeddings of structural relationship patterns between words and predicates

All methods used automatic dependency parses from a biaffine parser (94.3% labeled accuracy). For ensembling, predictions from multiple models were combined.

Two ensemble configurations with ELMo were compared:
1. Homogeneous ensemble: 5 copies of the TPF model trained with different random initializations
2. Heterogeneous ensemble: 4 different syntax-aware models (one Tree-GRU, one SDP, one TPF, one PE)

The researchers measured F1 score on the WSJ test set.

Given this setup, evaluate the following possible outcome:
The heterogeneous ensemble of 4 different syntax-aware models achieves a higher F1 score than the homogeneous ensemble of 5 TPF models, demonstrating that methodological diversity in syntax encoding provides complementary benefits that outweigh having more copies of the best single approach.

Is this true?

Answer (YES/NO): YES